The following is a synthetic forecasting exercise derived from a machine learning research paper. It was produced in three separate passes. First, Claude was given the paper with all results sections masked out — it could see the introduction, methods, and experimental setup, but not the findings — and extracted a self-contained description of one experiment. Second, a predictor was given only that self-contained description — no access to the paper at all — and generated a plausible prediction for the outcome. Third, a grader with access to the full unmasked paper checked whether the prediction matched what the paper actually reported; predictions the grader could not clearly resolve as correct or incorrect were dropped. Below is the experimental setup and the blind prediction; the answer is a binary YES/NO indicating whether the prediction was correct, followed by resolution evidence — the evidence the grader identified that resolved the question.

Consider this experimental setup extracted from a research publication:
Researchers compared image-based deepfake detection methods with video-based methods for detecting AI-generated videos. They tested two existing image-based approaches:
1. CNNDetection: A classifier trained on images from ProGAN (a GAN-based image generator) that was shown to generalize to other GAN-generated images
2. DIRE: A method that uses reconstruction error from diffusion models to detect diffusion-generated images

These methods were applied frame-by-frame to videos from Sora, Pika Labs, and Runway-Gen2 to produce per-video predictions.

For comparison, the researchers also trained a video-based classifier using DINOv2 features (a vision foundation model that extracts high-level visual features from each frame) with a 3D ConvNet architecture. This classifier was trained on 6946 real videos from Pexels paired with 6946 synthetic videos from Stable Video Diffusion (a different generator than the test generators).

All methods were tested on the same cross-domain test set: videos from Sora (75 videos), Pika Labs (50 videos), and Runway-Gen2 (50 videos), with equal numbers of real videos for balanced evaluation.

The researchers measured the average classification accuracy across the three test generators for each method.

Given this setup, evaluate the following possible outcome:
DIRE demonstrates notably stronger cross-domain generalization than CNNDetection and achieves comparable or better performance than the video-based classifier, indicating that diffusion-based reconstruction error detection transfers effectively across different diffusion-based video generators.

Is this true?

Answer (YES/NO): NO